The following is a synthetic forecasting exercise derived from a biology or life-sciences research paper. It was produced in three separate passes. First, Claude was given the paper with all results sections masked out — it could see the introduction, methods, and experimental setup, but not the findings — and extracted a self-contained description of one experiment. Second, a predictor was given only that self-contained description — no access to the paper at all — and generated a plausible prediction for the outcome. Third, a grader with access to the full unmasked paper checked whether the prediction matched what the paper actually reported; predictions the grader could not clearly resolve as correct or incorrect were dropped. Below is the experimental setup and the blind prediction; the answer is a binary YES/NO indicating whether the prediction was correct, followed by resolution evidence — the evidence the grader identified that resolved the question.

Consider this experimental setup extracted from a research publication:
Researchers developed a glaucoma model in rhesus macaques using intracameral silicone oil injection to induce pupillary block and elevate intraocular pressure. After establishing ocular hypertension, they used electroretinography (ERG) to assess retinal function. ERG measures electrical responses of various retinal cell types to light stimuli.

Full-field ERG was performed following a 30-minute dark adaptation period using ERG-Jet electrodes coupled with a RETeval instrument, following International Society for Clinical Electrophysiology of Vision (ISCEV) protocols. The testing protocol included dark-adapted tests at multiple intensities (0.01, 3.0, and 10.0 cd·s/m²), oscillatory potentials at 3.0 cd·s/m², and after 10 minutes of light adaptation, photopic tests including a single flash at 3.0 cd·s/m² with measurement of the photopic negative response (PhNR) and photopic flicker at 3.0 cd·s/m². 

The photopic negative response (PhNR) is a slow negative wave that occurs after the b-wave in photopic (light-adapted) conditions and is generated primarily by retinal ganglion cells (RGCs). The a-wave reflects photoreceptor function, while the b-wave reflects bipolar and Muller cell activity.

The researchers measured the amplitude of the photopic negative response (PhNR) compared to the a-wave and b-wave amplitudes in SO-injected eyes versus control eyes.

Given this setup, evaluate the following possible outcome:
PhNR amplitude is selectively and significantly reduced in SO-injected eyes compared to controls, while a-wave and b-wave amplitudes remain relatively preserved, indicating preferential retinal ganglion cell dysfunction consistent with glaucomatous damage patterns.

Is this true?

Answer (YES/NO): NO